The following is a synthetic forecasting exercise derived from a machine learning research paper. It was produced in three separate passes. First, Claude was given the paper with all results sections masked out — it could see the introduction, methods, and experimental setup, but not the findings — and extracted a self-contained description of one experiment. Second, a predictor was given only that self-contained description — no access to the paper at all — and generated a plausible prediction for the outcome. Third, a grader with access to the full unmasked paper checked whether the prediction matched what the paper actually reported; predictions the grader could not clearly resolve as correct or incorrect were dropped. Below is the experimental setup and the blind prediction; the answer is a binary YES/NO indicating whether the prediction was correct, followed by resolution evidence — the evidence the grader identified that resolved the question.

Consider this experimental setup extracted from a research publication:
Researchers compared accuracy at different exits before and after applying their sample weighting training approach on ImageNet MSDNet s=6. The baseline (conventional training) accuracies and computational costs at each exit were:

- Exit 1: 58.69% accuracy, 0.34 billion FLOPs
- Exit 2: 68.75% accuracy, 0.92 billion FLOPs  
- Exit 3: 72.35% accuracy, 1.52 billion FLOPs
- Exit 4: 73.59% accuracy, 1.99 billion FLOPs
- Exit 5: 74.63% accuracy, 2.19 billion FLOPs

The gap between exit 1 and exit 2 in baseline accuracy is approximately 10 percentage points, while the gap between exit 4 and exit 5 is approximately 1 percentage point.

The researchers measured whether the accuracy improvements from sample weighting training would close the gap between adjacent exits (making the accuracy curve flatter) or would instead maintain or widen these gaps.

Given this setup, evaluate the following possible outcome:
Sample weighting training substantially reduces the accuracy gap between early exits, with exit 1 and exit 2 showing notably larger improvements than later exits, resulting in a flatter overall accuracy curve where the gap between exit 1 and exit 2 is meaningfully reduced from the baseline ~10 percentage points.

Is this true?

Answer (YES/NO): NO